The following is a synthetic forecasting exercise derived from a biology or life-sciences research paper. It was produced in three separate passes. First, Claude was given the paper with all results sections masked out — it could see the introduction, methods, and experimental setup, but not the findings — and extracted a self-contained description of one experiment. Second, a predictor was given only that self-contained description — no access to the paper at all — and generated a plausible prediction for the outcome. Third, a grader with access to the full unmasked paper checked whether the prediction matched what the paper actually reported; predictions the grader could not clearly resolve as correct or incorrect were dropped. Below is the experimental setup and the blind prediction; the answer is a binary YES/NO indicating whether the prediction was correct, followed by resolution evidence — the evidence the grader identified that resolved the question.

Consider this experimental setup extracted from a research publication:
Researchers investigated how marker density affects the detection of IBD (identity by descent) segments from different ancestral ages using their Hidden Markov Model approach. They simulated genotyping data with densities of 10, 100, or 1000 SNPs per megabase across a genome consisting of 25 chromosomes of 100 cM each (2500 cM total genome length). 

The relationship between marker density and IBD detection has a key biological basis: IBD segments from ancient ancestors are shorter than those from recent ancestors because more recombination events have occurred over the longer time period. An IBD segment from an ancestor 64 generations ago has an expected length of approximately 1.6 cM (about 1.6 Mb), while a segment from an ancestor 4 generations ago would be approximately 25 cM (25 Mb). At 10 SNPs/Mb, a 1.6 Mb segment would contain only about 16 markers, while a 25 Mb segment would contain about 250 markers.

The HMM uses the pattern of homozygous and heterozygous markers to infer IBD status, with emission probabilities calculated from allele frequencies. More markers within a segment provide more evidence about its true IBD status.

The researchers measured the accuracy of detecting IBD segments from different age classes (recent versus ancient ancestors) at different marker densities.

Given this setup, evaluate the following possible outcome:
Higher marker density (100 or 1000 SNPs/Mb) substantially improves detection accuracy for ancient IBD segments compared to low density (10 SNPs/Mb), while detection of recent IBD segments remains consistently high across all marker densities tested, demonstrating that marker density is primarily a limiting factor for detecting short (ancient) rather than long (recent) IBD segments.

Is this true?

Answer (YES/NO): YES